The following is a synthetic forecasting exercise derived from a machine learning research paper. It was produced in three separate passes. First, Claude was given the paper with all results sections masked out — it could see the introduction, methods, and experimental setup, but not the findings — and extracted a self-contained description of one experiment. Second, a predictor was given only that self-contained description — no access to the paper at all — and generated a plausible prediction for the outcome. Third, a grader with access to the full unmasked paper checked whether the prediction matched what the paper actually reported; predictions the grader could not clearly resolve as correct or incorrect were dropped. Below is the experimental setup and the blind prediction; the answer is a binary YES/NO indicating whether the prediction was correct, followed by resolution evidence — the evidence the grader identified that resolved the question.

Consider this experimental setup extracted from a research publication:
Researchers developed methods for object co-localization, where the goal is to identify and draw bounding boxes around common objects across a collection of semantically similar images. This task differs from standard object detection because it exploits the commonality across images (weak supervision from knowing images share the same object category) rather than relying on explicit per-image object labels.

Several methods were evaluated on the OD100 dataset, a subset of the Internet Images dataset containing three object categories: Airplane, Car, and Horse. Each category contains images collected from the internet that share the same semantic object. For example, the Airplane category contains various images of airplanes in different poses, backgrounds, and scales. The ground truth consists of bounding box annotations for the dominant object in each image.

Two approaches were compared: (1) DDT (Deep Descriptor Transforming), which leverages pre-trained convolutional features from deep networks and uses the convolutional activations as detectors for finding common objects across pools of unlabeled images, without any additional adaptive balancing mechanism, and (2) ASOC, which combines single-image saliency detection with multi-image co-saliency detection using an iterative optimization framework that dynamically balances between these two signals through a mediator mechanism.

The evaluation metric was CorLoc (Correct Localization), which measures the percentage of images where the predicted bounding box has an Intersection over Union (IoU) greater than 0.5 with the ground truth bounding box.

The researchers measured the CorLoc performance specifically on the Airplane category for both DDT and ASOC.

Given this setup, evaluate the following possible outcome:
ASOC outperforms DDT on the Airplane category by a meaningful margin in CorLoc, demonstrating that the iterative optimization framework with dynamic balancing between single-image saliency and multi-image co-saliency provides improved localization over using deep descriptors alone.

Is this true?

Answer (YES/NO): NO